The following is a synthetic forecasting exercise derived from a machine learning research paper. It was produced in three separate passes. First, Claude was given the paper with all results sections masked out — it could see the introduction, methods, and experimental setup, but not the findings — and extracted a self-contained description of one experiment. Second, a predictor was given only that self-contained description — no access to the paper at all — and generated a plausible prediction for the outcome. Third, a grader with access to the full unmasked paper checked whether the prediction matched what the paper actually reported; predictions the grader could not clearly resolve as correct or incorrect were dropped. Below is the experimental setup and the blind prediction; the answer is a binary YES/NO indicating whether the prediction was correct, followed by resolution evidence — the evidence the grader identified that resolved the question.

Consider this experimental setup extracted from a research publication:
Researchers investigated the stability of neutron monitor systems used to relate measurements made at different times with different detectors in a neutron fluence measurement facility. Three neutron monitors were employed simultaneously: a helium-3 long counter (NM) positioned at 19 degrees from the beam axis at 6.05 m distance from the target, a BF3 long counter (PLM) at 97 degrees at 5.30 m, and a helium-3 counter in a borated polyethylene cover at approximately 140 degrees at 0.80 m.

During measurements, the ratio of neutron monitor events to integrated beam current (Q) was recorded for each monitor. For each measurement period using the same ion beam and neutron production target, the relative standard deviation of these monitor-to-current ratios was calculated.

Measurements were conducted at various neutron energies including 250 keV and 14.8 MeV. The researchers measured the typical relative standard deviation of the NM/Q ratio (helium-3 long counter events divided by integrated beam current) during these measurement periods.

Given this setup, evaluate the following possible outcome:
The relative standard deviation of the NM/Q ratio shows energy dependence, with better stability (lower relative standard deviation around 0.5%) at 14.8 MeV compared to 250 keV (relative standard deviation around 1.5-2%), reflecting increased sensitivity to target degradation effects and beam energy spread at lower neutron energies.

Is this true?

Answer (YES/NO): NO